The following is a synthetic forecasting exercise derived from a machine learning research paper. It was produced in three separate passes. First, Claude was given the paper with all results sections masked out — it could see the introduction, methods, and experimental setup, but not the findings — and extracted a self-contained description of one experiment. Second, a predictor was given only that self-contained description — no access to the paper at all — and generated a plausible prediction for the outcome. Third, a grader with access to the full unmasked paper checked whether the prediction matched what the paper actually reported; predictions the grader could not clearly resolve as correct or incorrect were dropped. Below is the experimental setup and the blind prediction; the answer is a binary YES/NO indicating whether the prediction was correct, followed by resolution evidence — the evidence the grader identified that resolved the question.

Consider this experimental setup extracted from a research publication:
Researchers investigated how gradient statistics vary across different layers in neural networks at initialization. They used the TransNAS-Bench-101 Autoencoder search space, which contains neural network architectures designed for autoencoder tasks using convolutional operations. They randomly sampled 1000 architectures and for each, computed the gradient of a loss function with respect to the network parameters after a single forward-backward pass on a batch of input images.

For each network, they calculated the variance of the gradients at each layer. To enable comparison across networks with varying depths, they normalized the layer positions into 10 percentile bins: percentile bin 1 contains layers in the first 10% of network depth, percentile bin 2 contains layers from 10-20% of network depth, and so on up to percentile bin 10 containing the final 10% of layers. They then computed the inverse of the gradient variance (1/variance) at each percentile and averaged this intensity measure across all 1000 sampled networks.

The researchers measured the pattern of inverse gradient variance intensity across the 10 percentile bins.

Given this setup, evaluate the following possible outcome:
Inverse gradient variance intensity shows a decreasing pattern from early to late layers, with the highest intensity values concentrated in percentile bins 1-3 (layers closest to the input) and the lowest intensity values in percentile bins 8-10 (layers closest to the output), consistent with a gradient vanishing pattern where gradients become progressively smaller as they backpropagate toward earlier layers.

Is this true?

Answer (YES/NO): NO